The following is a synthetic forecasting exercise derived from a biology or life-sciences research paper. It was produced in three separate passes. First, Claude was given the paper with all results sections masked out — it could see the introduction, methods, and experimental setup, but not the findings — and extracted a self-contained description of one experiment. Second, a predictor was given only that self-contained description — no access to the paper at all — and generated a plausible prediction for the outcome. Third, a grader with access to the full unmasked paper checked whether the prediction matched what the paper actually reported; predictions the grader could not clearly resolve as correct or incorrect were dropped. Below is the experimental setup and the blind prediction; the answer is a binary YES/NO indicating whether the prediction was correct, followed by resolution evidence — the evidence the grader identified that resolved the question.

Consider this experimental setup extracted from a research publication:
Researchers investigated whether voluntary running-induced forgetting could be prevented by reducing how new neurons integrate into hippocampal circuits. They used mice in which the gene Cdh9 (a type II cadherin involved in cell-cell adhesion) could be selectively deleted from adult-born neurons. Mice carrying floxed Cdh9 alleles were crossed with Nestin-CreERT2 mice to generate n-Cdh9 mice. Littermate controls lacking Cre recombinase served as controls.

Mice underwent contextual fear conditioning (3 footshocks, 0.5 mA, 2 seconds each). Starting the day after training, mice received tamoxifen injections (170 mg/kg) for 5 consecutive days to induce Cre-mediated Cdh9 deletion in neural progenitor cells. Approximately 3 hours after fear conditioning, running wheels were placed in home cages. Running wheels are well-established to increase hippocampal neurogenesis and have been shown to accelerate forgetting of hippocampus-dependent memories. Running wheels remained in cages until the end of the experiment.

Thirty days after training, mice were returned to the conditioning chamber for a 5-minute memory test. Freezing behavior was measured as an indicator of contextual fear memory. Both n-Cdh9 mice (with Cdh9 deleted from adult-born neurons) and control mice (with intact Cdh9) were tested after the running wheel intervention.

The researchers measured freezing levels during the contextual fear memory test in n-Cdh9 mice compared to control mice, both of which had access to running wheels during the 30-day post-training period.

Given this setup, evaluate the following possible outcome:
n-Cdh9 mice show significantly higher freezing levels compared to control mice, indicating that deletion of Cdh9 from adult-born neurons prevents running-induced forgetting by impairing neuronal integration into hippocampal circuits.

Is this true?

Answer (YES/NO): YES